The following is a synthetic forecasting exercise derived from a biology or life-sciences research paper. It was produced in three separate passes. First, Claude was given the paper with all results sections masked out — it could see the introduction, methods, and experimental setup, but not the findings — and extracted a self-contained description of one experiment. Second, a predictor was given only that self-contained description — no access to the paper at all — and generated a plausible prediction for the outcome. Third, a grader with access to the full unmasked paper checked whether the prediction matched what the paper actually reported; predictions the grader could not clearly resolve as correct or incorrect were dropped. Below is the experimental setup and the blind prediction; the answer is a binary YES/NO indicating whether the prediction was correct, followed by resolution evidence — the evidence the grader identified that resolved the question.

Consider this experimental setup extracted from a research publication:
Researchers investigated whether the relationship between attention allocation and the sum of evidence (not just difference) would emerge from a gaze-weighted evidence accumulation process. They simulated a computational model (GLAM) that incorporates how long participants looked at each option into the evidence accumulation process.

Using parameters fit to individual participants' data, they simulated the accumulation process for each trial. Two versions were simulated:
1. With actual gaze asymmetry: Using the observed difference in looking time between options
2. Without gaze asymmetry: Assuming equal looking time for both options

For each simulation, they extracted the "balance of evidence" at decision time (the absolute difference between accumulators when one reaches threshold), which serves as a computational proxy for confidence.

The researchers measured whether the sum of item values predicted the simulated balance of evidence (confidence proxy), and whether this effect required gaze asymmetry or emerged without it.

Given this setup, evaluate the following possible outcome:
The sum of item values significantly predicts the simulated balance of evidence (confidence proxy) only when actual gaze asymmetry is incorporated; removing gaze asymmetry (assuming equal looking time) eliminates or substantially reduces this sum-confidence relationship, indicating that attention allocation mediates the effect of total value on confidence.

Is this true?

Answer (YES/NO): YES